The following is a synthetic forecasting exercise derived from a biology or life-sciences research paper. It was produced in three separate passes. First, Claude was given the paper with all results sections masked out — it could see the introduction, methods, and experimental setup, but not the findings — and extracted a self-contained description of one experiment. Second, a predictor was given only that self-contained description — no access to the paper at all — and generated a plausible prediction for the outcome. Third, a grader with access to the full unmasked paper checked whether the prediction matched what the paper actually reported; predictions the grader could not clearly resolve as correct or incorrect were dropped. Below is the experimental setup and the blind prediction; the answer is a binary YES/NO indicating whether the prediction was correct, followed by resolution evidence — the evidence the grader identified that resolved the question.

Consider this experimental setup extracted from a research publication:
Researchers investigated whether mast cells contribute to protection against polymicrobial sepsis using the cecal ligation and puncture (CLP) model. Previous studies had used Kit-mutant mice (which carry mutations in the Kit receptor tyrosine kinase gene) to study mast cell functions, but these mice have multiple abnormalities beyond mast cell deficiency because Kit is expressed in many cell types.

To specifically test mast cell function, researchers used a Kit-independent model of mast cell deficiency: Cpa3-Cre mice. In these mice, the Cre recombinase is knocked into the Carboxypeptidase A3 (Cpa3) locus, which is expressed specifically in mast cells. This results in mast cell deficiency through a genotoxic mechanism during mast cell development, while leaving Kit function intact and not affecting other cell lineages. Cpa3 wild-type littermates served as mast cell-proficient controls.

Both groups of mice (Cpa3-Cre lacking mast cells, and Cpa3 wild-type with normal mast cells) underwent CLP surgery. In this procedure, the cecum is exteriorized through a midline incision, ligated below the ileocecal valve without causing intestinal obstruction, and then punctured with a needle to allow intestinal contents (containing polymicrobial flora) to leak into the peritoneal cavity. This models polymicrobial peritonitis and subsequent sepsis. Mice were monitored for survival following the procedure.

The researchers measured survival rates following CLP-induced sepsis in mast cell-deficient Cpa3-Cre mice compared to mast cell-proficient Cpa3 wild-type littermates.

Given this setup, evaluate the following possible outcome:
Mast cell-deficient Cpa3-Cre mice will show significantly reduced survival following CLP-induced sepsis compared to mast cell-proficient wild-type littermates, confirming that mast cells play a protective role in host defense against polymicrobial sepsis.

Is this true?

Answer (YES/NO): NO